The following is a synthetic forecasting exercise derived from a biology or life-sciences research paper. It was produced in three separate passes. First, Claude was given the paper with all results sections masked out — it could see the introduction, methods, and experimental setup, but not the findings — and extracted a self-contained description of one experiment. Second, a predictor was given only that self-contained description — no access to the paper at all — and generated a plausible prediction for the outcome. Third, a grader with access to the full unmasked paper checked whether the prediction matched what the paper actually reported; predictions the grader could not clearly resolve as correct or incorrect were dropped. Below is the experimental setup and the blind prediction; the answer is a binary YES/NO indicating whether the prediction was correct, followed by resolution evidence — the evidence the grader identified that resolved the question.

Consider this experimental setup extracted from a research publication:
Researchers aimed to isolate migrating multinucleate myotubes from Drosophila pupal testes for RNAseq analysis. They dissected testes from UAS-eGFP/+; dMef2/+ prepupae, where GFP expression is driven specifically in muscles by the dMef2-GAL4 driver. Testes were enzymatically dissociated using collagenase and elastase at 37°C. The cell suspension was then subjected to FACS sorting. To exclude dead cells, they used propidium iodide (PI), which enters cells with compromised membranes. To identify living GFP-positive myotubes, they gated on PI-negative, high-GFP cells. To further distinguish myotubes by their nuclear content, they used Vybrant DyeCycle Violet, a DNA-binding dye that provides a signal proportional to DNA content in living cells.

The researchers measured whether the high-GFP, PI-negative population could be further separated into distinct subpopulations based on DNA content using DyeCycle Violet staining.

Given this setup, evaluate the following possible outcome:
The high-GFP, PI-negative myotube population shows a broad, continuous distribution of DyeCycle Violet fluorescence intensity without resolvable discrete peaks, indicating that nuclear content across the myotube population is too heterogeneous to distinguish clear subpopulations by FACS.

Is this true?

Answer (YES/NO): NO